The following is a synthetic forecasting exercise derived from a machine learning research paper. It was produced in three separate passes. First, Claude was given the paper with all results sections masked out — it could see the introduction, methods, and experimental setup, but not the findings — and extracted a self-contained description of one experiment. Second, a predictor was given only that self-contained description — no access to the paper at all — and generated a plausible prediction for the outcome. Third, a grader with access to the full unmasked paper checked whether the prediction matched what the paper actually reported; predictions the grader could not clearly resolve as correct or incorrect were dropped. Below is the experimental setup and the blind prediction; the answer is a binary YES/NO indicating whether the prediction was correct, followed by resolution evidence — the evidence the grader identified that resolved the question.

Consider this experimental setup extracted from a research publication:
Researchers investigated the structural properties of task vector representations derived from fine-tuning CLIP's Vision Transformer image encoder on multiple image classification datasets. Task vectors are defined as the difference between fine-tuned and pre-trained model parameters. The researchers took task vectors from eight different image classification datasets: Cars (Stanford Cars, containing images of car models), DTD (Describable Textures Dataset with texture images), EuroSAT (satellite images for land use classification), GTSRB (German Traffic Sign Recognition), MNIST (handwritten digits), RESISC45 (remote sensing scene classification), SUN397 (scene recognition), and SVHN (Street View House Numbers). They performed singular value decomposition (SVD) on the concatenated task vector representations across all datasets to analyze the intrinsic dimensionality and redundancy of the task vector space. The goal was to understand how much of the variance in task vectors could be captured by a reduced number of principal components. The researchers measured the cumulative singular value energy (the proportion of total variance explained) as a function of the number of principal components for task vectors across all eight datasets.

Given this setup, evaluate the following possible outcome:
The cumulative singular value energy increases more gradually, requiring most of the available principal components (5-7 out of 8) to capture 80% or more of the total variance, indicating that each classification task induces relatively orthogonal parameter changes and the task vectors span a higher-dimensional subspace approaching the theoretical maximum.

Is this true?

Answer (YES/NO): NO